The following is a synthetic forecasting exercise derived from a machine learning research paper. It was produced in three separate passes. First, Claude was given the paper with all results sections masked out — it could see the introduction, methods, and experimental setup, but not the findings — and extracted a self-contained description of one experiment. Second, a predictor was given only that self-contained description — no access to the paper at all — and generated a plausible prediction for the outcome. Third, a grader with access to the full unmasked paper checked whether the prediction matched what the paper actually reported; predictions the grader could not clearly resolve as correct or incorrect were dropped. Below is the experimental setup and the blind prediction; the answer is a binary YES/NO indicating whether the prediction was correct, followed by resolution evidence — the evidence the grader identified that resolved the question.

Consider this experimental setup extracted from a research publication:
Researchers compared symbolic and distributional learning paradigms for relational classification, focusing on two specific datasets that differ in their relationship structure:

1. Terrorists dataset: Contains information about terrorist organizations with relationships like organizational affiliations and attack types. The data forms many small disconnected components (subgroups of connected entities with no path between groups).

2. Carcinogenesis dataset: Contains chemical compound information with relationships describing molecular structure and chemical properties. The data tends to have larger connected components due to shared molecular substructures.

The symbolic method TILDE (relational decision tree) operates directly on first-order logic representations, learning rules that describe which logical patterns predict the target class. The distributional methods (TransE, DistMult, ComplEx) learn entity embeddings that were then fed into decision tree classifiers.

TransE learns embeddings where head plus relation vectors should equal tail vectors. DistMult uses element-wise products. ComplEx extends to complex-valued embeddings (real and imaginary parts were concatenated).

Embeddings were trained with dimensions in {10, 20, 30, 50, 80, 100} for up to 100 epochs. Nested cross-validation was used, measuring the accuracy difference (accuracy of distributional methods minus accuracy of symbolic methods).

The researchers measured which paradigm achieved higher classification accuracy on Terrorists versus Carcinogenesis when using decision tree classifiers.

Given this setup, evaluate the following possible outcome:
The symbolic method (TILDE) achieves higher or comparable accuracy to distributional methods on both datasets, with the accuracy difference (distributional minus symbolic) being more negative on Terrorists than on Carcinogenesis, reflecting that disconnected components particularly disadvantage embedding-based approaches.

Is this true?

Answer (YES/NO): NO